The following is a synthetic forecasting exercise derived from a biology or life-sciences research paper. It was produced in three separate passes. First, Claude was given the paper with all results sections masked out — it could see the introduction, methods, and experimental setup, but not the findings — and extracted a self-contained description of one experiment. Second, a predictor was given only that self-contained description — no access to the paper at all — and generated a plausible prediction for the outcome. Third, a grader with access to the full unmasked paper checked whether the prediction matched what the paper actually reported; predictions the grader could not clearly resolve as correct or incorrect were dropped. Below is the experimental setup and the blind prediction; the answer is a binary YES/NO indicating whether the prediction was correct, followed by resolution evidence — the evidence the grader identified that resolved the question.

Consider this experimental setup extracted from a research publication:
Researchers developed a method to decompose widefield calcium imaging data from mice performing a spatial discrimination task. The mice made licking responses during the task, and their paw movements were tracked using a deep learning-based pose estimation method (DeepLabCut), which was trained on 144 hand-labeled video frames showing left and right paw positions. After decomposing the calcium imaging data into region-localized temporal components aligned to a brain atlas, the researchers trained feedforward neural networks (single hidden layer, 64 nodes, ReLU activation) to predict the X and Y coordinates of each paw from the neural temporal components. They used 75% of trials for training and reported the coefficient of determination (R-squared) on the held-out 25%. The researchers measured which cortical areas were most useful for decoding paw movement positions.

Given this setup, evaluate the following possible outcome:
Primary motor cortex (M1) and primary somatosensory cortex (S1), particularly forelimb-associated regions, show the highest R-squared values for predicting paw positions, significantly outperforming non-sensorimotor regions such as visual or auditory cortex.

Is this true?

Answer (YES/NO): NO